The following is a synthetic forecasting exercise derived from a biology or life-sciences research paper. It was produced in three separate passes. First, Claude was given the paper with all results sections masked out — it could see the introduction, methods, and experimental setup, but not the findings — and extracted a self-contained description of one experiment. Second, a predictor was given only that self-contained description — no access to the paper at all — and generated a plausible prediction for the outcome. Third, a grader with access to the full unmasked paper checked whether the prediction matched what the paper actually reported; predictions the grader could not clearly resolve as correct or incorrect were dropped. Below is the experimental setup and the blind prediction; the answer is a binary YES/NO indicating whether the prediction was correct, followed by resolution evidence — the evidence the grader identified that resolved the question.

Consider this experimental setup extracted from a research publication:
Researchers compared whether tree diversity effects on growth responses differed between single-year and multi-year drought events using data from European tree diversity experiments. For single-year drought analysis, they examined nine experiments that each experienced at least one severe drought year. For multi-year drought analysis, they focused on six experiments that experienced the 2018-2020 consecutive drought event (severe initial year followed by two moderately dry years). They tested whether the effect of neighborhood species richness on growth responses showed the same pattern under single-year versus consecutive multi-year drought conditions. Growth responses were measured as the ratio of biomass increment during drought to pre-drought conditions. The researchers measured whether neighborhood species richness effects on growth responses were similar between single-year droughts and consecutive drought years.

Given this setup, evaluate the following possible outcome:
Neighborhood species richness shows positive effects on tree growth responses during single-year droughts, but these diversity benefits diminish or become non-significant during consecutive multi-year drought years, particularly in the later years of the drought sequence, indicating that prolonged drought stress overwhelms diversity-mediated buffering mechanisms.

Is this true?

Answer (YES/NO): NO